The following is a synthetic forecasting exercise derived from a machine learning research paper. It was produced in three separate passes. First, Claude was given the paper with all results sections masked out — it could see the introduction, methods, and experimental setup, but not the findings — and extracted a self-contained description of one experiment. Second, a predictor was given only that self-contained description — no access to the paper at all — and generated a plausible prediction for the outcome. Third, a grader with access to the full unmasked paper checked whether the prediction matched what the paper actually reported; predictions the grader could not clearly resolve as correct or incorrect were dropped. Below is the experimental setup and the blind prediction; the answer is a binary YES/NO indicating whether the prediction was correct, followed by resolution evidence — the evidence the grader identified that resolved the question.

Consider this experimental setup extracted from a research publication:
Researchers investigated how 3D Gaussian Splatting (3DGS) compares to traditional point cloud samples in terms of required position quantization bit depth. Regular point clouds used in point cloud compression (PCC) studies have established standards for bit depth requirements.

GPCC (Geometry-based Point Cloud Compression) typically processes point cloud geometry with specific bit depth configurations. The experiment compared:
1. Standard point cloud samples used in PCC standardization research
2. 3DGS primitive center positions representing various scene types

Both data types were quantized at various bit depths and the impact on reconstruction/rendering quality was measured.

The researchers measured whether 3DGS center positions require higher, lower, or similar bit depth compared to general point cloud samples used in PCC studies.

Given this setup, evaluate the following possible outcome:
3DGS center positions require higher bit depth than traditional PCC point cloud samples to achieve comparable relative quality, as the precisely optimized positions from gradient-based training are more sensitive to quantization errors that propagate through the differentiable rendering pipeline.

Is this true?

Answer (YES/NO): YES